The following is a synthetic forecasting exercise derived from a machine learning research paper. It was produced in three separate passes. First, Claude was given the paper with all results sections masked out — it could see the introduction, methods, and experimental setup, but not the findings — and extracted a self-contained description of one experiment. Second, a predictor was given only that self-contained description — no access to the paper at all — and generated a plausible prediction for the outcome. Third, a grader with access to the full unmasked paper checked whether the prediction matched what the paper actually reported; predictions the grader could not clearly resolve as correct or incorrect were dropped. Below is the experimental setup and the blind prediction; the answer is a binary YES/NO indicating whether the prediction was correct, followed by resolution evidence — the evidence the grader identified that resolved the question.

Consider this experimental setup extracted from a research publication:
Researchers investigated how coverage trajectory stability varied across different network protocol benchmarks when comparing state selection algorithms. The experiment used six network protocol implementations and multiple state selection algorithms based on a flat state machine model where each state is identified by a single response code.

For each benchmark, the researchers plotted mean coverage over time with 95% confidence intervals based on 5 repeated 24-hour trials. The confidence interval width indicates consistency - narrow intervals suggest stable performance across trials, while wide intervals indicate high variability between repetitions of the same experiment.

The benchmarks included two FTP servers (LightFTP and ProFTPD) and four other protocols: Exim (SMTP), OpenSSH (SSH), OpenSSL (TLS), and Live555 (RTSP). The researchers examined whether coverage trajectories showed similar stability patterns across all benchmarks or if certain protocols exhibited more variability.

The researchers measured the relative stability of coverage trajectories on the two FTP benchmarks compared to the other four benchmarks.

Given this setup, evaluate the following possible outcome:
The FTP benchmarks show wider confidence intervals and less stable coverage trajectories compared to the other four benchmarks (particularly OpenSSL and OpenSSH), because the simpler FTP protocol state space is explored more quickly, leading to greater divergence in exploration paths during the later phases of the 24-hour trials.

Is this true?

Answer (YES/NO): YES